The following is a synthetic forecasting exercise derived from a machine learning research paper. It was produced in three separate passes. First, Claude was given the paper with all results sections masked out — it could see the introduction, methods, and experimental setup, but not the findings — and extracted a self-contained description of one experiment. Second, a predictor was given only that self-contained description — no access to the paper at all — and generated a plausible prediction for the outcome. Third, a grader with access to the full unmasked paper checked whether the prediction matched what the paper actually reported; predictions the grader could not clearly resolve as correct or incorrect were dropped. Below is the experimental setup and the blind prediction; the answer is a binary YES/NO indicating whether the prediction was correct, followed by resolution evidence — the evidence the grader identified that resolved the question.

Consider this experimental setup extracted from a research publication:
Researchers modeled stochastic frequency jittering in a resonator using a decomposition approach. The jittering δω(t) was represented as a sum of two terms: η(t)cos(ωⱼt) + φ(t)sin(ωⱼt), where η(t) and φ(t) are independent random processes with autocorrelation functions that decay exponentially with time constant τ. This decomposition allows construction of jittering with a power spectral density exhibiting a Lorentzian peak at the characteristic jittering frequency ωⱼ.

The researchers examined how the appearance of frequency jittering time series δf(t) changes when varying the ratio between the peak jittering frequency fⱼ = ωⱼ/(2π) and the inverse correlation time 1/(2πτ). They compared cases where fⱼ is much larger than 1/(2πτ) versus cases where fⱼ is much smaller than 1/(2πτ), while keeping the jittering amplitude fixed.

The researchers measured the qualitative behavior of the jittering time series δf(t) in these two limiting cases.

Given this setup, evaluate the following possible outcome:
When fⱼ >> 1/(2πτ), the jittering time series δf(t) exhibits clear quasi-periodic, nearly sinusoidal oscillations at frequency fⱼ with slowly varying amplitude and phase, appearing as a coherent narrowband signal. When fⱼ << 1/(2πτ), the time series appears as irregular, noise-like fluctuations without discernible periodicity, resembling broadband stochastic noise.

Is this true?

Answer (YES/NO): YES